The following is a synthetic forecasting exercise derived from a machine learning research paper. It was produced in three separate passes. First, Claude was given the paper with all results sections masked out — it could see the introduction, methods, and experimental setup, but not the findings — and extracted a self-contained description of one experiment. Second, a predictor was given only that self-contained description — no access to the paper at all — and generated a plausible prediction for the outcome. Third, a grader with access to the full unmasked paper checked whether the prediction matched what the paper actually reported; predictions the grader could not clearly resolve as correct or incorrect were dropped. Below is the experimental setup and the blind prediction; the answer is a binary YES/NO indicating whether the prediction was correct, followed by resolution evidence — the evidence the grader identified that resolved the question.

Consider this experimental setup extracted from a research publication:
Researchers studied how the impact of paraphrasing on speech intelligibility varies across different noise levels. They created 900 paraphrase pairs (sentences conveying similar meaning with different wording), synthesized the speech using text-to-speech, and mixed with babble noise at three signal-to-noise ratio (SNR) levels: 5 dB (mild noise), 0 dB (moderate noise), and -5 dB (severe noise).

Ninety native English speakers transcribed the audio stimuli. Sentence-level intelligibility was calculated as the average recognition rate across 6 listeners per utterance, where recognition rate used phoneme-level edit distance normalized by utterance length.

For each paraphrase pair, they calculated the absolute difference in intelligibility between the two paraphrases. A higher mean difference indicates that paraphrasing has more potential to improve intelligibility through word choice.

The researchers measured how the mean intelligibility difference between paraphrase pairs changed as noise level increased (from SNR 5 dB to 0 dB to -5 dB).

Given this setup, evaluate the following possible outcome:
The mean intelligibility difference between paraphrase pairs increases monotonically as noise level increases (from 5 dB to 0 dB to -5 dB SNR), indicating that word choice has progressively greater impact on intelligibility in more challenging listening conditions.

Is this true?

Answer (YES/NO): YES